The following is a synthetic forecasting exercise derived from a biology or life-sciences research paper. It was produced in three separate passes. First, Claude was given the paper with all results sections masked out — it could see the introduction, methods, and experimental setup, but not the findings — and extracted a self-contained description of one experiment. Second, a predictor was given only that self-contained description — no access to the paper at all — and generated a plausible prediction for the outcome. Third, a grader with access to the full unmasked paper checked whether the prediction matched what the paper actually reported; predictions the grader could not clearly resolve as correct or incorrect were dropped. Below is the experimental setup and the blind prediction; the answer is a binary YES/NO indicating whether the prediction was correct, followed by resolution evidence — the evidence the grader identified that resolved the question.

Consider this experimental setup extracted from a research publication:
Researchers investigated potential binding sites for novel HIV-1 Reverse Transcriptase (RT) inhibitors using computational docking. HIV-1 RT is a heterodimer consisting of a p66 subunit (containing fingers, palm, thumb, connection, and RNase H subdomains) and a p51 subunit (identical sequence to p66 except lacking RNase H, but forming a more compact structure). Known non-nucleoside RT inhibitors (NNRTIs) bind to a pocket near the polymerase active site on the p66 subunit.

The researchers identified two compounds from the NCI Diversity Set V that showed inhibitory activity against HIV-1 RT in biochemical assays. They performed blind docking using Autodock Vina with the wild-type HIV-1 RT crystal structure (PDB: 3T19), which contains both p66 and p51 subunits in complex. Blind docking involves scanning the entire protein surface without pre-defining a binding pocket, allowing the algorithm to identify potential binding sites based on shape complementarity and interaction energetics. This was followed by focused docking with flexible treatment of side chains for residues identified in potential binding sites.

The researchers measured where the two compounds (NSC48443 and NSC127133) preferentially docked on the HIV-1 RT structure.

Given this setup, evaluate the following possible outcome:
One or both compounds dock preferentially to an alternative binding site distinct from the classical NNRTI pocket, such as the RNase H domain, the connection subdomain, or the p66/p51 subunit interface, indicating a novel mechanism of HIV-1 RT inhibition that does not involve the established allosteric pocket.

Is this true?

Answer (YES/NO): YES